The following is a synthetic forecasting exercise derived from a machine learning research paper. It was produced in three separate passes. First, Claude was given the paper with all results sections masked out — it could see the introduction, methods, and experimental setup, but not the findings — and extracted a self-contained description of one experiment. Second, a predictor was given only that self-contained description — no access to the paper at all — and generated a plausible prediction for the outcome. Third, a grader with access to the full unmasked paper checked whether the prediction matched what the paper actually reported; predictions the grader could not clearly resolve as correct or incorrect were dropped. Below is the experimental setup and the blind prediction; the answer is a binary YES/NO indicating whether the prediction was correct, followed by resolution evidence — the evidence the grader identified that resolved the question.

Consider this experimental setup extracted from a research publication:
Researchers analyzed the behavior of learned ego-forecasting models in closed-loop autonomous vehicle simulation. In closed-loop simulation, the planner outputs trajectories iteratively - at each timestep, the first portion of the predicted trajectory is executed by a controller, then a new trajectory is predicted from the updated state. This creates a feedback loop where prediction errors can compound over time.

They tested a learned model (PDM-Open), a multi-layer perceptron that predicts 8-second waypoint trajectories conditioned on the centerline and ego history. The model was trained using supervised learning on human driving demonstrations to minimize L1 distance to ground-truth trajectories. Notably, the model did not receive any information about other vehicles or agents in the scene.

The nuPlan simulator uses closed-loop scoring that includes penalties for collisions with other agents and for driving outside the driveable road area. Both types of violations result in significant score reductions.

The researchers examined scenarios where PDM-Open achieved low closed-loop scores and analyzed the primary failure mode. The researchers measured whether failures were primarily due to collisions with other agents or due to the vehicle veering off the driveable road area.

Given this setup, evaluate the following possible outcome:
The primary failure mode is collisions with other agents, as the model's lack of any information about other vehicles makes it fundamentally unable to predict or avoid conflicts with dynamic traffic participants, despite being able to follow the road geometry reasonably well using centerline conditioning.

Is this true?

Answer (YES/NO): NO